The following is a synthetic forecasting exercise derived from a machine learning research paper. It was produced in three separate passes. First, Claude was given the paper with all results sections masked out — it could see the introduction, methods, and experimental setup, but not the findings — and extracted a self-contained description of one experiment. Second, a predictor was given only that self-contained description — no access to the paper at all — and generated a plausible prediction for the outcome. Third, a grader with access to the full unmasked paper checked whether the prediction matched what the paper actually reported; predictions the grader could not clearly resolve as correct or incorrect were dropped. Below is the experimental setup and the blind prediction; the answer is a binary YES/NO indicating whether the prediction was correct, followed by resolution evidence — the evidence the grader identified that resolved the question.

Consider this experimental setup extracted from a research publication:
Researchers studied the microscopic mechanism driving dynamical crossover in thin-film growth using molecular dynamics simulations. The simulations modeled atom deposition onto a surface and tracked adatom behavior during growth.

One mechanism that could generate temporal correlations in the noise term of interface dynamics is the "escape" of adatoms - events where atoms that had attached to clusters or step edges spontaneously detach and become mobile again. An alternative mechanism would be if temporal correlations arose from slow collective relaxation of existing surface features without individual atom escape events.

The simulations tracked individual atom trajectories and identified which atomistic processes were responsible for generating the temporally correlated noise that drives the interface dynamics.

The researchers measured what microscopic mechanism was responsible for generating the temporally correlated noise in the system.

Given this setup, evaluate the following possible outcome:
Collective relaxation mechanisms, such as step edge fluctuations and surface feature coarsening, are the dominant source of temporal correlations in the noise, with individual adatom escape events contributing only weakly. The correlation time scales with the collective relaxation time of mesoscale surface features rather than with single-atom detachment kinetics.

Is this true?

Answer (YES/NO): NO